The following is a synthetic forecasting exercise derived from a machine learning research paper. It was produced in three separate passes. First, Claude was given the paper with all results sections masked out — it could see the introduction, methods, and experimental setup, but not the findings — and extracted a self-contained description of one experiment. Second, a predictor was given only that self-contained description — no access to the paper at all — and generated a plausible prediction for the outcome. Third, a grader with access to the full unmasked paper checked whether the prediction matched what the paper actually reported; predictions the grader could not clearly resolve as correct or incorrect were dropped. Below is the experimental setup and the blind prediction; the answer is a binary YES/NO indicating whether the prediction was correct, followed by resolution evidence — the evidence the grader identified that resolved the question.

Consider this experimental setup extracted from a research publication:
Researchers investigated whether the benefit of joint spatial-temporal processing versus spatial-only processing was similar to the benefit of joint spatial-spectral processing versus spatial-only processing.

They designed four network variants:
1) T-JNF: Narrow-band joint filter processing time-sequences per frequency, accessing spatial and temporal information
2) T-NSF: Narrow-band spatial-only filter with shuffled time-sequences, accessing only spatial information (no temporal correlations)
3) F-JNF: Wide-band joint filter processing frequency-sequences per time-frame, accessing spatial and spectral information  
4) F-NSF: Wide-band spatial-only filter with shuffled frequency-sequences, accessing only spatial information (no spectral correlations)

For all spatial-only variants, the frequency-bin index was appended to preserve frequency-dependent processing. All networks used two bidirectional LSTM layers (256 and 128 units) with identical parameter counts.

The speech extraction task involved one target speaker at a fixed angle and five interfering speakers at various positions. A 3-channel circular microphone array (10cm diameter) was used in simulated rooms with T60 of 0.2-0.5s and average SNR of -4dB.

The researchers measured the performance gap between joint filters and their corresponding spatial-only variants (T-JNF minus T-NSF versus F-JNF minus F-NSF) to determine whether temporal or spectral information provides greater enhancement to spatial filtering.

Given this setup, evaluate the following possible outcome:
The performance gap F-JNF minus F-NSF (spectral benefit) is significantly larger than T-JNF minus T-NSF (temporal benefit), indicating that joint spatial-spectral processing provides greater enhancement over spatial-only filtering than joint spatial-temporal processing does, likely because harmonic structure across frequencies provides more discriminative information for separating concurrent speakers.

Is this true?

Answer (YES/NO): YES